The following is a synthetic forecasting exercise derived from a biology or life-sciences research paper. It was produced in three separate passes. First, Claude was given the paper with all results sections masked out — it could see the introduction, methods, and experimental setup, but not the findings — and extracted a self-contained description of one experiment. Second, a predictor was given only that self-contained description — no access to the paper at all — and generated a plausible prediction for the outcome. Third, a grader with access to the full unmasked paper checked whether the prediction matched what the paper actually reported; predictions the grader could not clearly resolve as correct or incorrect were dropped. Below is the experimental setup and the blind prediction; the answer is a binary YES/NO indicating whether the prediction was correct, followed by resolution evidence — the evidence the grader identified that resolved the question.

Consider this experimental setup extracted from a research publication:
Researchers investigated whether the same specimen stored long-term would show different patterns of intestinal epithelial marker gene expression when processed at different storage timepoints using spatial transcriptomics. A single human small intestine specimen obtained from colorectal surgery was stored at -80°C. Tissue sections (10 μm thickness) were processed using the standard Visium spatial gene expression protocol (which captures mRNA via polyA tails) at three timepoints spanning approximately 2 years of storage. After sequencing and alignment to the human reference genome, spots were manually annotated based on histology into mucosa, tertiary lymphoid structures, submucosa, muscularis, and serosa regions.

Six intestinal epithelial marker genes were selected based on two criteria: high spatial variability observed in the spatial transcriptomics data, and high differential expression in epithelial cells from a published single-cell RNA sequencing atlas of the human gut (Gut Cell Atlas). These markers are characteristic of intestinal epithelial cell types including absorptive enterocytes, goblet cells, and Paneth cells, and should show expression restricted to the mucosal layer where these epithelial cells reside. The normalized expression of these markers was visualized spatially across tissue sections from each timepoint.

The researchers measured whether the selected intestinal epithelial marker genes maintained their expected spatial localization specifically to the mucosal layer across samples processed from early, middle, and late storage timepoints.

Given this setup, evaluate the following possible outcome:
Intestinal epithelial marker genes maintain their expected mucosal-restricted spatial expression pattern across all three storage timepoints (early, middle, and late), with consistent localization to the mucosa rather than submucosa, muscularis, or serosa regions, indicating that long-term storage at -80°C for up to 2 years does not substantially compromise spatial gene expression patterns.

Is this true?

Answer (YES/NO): NO